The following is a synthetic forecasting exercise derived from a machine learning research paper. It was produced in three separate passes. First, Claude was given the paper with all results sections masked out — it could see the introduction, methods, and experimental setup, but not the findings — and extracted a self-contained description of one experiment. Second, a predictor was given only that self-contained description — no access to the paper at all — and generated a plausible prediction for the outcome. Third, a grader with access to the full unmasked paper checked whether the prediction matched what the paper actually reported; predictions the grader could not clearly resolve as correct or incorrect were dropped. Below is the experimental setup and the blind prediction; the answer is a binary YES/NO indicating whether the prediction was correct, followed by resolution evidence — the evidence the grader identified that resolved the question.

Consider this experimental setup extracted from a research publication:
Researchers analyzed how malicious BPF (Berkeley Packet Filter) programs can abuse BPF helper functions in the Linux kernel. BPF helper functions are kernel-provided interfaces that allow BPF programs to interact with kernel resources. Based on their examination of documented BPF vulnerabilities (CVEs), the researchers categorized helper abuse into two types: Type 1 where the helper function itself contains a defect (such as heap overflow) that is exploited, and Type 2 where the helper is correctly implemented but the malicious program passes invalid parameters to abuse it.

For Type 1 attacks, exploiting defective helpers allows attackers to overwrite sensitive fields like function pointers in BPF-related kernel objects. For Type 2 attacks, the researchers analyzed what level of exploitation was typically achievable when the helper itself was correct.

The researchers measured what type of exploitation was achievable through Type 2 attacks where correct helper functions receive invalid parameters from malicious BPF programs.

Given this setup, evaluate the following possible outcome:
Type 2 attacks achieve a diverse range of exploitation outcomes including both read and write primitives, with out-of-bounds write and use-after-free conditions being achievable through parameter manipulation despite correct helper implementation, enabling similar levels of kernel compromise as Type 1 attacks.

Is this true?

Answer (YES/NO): NO